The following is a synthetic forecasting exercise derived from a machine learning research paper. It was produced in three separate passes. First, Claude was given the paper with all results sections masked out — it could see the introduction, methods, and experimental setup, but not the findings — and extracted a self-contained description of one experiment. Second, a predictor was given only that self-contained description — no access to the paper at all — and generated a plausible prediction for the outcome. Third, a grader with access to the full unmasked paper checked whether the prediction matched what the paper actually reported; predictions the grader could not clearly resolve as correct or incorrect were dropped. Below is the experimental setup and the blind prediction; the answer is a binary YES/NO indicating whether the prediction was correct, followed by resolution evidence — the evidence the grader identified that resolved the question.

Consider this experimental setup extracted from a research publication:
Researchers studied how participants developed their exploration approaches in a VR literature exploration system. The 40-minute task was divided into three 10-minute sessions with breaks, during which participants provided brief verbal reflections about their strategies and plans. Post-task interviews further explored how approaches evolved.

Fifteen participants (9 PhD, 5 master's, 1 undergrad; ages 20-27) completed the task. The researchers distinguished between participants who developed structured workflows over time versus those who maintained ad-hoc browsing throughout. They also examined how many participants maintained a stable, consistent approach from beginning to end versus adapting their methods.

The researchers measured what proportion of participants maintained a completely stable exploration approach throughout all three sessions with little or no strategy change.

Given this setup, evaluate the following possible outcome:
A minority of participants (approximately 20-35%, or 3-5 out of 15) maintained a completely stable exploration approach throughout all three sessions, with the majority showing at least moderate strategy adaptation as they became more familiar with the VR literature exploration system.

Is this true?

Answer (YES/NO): NO